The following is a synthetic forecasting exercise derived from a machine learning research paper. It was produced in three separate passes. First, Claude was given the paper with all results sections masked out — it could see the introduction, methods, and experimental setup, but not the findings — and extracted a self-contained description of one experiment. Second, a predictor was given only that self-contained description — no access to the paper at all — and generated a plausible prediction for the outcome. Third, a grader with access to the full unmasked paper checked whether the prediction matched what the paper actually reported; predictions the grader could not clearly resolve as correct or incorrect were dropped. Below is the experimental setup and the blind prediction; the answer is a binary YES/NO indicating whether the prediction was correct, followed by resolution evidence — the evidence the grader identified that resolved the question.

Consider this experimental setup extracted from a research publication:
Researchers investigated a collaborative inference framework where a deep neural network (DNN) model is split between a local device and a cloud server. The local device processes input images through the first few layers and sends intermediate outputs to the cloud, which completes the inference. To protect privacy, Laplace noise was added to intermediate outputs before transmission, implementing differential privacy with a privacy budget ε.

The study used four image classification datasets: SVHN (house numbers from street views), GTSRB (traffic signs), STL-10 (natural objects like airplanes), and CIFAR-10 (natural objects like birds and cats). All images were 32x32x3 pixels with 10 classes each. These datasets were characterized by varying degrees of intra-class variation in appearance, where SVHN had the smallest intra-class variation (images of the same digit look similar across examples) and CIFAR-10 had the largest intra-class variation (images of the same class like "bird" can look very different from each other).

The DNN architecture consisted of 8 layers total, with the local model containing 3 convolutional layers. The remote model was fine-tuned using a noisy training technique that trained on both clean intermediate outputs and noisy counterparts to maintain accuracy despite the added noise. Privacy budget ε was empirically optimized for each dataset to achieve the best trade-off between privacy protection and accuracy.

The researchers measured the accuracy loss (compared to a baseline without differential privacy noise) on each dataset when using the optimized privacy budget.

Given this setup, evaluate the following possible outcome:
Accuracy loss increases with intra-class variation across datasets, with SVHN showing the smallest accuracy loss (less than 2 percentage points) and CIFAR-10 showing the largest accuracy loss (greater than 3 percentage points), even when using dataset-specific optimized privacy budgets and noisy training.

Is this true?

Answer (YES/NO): YES